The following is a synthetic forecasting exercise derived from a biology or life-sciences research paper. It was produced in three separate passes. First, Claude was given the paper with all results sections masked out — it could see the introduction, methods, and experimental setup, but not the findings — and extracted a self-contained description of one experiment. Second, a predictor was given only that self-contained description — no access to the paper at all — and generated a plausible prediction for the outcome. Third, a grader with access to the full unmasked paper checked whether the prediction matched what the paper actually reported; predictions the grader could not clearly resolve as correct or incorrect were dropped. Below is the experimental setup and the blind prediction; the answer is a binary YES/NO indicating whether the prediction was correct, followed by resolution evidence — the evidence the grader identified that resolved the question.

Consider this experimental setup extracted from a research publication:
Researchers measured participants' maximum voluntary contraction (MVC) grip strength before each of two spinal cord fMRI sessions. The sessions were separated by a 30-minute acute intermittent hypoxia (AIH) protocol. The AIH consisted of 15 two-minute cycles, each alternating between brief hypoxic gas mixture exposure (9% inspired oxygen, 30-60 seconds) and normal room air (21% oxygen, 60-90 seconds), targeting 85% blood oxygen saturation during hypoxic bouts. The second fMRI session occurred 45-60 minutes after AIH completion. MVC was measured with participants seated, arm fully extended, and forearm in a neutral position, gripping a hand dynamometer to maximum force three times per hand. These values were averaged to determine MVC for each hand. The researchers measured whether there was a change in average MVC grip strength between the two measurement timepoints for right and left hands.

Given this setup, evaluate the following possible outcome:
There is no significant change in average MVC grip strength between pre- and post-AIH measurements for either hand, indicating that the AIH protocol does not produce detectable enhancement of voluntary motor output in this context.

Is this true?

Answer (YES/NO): NO